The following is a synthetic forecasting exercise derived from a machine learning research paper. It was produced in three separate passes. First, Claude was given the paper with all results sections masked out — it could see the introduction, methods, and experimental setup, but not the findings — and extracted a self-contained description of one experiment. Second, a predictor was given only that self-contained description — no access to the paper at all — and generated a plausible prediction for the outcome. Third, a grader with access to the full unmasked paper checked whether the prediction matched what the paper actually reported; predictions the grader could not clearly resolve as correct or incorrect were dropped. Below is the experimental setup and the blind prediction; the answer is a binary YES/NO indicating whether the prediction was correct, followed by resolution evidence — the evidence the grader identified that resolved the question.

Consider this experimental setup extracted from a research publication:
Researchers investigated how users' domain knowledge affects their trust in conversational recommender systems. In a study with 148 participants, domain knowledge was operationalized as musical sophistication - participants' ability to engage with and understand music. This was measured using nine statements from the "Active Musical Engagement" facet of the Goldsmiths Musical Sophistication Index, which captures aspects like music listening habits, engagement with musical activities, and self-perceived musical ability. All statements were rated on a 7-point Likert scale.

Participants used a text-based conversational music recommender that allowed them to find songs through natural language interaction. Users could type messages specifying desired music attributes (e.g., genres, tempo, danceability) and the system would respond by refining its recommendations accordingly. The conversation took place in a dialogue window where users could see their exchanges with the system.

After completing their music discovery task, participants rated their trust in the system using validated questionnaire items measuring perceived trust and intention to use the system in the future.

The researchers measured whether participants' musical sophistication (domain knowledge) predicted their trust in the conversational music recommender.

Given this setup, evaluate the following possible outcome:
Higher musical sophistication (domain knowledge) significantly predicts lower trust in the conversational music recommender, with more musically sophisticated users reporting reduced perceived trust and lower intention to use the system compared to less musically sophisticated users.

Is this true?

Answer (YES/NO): NO